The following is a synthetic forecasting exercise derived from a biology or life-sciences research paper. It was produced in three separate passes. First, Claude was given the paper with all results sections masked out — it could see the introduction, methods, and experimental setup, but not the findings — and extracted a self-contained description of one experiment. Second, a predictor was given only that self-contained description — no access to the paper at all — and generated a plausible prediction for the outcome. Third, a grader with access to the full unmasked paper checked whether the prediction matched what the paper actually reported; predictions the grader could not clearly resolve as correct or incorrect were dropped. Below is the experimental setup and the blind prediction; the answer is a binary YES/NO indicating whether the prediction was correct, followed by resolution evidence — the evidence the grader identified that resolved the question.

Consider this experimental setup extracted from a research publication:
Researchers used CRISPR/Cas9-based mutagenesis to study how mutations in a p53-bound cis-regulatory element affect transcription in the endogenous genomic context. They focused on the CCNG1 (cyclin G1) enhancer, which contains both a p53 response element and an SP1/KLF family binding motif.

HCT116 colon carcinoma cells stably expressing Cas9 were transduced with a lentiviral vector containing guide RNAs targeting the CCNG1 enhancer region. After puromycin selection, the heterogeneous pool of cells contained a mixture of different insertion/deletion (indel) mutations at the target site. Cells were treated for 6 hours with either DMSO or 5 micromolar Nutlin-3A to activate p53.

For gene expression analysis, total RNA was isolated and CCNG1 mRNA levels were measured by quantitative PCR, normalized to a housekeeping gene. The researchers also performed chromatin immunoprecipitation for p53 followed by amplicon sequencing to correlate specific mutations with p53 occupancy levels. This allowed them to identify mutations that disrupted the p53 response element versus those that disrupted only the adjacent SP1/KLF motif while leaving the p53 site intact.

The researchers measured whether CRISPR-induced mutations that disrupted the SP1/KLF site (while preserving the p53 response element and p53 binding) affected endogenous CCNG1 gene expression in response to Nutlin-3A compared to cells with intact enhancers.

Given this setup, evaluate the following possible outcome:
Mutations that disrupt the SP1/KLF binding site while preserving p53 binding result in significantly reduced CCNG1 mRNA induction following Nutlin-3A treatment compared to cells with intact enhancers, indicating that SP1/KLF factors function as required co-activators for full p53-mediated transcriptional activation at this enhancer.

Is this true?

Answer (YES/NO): NO